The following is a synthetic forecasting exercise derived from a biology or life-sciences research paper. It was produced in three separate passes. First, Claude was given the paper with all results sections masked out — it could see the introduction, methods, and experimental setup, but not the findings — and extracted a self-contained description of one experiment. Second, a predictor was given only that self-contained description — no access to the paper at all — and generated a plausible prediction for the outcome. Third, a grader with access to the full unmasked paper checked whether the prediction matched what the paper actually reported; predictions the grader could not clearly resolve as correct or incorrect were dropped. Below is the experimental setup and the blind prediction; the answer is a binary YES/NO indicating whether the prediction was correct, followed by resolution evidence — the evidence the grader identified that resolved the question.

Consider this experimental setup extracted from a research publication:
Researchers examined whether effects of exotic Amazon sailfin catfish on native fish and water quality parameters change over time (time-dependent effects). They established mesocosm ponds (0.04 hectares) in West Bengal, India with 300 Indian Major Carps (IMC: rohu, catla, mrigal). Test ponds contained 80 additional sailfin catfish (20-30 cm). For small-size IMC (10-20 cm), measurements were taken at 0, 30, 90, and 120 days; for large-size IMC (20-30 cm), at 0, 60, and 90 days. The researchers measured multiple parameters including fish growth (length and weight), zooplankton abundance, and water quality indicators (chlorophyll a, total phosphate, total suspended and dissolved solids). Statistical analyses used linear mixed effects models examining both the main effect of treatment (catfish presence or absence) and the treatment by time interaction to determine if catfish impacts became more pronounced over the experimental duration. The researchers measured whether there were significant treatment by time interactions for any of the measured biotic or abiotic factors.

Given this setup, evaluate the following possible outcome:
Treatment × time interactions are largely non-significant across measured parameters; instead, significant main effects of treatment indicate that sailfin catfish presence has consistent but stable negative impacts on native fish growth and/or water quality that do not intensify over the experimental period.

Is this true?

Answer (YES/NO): NO